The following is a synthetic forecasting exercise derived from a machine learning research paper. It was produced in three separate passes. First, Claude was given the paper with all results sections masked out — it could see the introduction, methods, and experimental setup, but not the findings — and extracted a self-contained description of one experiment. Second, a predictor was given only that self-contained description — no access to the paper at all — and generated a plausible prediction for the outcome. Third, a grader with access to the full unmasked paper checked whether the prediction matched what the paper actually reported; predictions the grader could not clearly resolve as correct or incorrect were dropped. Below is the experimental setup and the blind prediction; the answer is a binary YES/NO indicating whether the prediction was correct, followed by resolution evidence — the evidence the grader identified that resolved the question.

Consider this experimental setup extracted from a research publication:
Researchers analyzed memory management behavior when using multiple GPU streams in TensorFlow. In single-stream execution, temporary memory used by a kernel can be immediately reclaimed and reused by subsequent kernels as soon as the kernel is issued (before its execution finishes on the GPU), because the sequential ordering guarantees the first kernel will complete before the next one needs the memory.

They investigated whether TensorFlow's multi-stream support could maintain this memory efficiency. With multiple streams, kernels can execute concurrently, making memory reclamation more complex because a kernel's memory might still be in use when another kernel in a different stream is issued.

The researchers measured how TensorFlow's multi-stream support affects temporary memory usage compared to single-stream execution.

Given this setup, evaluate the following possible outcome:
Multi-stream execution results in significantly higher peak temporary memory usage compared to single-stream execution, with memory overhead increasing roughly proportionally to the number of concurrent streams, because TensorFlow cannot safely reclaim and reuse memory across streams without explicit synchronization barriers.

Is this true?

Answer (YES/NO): NO